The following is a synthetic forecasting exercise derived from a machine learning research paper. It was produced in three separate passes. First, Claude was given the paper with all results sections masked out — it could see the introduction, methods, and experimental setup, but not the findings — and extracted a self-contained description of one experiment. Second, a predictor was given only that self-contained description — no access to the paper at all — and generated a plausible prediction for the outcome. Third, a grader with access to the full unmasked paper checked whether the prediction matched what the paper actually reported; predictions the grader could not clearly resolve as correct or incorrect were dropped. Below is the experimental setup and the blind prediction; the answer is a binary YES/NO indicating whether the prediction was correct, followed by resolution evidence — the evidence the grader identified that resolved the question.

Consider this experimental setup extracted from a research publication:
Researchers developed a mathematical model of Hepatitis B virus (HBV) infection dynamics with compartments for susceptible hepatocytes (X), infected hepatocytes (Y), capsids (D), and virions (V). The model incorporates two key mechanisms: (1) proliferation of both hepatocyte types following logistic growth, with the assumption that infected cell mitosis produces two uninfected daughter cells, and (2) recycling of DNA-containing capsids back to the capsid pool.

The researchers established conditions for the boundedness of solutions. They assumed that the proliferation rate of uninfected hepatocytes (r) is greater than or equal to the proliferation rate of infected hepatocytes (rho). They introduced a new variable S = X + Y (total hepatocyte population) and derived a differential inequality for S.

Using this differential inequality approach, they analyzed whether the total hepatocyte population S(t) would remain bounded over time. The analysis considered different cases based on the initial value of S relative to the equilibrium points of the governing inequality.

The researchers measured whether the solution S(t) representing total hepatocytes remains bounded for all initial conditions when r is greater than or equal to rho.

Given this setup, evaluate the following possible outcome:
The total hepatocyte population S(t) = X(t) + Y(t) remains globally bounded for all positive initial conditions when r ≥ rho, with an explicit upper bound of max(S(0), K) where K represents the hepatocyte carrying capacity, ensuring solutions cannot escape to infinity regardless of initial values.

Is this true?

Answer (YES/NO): NO